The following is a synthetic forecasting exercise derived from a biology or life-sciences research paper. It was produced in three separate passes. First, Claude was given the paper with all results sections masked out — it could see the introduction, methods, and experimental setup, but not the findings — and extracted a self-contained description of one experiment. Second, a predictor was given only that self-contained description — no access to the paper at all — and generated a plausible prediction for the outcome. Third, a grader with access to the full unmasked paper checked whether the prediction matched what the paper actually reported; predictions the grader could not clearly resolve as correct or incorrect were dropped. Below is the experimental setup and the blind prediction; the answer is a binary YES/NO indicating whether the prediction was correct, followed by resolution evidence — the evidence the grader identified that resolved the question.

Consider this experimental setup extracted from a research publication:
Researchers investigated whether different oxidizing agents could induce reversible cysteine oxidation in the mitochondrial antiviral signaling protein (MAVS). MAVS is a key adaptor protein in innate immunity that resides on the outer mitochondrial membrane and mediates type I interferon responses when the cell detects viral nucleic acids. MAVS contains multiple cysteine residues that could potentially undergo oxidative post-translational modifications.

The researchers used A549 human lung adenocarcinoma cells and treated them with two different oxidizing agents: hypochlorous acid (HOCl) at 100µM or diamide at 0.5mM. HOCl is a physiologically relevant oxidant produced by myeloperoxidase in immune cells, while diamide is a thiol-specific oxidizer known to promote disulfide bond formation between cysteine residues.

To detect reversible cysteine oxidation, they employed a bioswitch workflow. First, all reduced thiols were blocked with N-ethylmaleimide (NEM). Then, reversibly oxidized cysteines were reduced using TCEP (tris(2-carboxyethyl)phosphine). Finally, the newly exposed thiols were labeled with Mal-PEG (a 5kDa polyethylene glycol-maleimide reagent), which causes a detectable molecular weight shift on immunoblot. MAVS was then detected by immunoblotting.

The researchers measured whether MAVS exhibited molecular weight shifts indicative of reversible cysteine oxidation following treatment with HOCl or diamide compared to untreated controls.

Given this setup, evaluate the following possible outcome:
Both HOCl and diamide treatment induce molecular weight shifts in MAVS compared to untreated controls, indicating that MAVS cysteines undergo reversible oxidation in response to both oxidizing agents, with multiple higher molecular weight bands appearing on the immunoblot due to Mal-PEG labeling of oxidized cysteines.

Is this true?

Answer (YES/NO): YES